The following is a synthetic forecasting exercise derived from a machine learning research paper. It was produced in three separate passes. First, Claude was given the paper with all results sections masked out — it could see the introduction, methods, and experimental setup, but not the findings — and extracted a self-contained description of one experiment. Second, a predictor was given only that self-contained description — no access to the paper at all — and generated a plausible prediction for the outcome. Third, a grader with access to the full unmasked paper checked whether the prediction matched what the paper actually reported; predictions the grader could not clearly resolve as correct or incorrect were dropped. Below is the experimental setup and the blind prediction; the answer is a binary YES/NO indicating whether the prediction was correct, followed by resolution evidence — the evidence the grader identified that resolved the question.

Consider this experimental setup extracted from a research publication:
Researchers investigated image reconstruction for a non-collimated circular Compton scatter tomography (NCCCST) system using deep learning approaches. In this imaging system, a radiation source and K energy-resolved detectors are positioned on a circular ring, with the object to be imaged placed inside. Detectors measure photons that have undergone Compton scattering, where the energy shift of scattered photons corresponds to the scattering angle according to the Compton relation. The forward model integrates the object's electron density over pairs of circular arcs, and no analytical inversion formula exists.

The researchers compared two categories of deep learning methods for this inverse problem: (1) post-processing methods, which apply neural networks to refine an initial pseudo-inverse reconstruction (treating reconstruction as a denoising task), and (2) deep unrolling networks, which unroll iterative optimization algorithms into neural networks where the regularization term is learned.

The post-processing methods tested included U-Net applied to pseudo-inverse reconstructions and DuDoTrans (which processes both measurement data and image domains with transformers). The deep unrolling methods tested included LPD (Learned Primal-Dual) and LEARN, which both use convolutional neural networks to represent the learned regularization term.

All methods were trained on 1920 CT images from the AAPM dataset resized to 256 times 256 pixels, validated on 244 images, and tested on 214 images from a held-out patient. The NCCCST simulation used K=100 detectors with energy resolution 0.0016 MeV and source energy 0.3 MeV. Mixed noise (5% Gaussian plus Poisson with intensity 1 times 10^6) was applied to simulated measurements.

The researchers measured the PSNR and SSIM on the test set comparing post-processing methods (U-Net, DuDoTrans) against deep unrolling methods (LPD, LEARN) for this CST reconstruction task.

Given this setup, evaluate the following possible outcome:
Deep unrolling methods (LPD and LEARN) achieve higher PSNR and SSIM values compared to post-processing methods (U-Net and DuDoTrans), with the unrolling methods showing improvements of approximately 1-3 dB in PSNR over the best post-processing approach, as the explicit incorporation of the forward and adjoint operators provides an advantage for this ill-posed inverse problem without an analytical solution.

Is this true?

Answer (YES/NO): NO